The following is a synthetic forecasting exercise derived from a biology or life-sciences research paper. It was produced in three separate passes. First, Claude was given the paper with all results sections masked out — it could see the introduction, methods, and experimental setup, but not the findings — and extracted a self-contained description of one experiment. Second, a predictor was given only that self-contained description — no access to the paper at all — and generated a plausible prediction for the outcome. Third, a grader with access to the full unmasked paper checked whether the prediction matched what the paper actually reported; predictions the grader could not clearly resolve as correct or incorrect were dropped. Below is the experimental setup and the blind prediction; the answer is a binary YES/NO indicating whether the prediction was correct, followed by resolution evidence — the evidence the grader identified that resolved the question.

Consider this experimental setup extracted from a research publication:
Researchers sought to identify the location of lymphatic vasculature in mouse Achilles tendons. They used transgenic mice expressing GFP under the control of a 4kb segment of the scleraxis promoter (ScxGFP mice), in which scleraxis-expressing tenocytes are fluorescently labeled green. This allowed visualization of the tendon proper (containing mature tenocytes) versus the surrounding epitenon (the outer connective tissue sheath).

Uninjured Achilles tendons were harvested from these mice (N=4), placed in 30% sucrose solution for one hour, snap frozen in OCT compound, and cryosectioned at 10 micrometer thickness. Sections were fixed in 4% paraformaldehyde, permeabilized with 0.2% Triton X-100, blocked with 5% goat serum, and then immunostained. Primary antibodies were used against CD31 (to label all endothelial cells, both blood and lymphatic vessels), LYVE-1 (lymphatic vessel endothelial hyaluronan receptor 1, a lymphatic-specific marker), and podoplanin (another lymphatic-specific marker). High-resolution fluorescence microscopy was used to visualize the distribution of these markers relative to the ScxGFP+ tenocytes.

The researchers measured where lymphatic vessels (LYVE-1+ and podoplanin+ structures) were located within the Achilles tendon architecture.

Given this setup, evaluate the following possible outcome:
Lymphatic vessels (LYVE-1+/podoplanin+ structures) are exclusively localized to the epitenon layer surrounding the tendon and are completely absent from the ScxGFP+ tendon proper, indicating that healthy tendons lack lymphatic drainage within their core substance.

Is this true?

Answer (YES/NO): NO